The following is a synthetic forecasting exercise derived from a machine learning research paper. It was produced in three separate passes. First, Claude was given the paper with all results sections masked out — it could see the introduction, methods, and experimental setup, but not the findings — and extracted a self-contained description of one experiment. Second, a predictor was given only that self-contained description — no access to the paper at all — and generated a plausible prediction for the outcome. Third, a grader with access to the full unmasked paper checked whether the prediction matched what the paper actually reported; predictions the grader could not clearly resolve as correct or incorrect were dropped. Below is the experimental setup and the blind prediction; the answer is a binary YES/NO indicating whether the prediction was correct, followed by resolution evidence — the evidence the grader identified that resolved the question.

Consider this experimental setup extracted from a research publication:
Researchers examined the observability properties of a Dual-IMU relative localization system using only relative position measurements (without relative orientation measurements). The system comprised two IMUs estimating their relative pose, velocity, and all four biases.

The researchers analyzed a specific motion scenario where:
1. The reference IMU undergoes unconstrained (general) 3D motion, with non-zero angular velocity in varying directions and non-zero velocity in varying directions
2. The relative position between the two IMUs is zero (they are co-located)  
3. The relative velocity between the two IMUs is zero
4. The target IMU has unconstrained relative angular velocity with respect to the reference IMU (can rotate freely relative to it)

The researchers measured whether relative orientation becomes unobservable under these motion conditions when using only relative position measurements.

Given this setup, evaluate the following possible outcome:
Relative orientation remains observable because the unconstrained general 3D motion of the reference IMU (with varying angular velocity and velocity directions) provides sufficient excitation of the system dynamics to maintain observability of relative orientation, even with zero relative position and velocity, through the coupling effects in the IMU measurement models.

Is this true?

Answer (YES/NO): YES